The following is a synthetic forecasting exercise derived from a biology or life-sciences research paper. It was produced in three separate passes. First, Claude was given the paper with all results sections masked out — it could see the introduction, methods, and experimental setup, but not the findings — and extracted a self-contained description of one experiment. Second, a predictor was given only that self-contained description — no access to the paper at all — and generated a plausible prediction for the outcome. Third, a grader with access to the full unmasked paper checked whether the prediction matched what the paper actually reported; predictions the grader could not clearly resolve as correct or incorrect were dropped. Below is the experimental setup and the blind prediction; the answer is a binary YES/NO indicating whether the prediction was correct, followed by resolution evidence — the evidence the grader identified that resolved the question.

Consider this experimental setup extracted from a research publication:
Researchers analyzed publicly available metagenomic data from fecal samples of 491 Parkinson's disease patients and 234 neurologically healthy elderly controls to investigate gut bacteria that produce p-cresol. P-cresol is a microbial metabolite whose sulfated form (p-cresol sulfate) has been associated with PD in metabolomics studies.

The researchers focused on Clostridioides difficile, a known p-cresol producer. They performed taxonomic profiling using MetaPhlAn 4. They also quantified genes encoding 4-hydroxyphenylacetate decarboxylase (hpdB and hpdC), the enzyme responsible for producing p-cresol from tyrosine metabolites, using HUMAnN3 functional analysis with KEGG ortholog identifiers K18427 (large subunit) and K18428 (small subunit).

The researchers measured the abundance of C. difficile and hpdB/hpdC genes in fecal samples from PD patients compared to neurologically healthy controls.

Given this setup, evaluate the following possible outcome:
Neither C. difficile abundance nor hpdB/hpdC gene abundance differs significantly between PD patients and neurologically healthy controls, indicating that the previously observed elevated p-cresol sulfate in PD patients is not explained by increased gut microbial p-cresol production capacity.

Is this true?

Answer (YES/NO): NO